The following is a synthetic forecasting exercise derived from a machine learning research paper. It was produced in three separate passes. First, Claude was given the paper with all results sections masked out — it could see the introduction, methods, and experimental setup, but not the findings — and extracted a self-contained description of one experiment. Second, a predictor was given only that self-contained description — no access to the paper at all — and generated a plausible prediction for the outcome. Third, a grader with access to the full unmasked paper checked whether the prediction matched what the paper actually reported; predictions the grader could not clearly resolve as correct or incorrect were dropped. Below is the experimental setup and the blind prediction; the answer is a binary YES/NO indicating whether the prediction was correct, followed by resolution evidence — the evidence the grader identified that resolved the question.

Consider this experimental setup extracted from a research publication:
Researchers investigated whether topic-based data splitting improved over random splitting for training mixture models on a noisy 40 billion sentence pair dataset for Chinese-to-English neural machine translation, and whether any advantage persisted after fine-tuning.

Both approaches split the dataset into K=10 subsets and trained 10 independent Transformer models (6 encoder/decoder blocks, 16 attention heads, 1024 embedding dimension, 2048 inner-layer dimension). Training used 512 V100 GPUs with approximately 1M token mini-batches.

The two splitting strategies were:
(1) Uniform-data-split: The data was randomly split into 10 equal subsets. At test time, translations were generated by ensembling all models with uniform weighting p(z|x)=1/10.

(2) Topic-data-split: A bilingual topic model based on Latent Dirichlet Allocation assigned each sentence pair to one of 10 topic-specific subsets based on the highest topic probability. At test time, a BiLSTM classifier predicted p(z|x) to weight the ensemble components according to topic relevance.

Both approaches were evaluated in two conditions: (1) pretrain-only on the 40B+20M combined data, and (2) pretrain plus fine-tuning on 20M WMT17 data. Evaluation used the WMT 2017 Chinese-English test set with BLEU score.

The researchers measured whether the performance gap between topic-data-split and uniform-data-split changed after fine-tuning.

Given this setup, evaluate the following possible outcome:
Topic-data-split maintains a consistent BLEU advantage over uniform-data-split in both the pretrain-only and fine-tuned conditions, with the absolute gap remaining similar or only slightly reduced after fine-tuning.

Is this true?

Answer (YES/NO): YES